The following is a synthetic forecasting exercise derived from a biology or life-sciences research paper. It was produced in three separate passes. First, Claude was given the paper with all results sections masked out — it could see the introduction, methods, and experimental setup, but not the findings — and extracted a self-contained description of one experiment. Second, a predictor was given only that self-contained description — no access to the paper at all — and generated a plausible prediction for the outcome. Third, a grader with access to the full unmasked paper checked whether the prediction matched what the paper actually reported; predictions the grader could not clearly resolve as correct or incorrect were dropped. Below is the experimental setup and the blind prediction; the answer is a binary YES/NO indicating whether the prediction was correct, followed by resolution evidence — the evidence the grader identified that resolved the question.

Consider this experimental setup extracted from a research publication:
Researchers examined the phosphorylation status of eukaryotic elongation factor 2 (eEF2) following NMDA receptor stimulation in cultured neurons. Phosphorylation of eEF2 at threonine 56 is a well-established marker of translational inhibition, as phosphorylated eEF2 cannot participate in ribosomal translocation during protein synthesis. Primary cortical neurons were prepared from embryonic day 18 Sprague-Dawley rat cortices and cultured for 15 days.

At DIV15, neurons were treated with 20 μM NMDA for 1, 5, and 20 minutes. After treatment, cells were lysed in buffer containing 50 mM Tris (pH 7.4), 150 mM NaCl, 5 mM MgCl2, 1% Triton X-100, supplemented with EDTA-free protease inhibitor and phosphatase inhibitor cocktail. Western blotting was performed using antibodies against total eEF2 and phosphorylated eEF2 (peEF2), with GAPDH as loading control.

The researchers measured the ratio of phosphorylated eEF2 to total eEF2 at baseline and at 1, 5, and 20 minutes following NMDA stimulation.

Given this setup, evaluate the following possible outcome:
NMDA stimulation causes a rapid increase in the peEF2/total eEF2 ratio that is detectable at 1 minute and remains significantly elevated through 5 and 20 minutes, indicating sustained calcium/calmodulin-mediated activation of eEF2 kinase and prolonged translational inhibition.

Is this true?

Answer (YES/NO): NO